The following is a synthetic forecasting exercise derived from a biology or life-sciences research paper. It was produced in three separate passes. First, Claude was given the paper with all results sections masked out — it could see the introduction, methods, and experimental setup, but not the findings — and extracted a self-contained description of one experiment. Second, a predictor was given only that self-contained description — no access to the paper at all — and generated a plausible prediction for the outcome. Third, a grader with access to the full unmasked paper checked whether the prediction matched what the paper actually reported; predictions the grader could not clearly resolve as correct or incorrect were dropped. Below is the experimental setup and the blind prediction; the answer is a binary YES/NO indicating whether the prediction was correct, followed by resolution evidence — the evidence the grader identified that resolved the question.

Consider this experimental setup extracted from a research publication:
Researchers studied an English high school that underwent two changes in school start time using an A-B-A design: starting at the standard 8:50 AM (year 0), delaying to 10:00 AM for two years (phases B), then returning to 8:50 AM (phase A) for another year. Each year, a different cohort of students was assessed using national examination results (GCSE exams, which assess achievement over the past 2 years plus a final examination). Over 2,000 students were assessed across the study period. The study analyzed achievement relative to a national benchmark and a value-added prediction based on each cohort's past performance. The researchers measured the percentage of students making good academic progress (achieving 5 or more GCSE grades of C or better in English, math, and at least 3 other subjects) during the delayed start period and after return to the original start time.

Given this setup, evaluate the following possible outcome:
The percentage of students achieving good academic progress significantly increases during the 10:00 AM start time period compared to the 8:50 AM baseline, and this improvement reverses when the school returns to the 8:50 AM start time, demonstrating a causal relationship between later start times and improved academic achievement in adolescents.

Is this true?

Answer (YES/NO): YES